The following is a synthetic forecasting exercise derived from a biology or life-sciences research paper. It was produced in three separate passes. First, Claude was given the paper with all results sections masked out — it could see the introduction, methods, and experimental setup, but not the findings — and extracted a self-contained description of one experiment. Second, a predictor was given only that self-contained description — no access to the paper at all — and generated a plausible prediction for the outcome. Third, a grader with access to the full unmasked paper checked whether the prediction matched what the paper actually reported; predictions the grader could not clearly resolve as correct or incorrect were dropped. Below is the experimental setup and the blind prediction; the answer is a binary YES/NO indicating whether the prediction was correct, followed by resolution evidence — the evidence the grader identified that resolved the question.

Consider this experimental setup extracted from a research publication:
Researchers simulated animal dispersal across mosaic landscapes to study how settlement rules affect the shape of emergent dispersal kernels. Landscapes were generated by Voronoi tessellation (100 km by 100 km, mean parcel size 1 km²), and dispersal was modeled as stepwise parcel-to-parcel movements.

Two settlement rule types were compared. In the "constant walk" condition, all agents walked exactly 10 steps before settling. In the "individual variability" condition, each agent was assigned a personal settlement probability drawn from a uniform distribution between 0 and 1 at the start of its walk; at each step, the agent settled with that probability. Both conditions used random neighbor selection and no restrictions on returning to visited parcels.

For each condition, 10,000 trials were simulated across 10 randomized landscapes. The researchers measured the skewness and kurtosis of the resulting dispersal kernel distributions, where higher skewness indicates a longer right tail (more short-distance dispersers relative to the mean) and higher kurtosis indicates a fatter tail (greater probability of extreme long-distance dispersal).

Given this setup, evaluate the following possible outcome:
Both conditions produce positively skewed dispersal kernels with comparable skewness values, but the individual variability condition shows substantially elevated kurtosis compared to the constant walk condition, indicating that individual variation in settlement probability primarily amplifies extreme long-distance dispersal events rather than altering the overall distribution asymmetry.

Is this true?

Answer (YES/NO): NO